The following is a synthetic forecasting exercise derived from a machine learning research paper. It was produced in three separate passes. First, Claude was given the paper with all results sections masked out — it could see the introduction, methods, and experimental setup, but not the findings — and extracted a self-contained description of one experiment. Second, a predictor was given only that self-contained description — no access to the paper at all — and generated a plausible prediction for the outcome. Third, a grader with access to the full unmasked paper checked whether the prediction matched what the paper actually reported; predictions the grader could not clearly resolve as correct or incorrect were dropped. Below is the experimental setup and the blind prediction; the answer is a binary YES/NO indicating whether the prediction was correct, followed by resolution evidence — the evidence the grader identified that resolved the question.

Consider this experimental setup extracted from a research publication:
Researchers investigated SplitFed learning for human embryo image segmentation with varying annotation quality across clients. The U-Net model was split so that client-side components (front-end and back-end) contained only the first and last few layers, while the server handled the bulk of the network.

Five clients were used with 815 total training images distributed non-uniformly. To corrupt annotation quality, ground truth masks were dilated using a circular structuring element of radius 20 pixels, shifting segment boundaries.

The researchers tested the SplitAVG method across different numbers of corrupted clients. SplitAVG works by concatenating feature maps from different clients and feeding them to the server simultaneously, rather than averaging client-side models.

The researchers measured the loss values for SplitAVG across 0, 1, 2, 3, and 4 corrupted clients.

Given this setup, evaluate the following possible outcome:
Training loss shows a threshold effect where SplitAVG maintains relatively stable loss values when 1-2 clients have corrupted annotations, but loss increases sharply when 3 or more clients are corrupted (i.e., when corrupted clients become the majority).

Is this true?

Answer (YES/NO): NO